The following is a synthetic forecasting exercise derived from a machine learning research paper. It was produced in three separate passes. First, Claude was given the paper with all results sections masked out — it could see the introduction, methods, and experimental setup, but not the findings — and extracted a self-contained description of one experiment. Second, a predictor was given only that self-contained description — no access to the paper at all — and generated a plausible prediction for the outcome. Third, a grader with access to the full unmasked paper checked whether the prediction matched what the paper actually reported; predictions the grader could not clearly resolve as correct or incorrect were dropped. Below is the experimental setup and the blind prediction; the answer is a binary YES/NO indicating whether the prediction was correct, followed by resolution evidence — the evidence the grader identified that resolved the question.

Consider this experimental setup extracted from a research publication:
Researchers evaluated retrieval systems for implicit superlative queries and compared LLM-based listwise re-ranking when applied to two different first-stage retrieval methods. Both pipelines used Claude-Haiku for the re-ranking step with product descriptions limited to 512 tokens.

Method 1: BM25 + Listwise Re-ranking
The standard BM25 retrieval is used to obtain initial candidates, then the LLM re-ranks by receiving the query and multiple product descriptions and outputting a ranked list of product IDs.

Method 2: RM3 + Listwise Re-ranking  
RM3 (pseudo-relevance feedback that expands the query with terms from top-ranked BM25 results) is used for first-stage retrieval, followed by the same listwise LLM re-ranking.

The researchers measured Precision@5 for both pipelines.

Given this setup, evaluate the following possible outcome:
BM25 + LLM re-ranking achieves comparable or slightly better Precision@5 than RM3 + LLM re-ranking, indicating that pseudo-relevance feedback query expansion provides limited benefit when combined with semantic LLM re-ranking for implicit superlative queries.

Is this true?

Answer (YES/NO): YES